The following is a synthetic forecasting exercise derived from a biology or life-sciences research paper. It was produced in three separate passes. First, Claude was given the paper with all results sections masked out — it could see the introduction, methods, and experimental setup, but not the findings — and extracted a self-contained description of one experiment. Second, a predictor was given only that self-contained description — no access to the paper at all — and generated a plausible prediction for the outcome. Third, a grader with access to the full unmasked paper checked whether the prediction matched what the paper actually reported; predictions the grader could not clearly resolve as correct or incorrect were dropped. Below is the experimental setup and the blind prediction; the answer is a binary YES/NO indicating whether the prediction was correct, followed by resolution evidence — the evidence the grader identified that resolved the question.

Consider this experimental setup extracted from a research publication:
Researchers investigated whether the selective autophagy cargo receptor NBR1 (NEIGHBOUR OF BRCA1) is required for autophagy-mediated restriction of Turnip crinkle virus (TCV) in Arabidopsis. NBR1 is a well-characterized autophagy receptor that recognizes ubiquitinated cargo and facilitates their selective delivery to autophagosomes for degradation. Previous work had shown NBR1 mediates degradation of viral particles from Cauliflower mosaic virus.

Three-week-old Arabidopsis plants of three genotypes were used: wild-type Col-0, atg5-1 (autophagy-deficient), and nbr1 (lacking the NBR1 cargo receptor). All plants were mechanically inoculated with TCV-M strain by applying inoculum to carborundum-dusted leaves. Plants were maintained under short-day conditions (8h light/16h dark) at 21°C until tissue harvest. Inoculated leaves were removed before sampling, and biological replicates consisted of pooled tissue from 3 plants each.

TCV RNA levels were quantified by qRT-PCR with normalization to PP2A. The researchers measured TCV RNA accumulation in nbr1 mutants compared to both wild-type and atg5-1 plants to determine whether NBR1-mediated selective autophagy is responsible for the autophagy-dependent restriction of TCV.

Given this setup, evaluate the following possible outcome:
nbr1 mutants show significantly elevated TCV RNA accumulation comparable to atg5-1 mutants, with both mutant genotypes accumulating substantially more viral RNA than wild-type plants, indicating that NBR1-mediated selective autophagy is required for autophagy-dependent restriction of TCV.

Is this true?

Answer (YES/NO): NO